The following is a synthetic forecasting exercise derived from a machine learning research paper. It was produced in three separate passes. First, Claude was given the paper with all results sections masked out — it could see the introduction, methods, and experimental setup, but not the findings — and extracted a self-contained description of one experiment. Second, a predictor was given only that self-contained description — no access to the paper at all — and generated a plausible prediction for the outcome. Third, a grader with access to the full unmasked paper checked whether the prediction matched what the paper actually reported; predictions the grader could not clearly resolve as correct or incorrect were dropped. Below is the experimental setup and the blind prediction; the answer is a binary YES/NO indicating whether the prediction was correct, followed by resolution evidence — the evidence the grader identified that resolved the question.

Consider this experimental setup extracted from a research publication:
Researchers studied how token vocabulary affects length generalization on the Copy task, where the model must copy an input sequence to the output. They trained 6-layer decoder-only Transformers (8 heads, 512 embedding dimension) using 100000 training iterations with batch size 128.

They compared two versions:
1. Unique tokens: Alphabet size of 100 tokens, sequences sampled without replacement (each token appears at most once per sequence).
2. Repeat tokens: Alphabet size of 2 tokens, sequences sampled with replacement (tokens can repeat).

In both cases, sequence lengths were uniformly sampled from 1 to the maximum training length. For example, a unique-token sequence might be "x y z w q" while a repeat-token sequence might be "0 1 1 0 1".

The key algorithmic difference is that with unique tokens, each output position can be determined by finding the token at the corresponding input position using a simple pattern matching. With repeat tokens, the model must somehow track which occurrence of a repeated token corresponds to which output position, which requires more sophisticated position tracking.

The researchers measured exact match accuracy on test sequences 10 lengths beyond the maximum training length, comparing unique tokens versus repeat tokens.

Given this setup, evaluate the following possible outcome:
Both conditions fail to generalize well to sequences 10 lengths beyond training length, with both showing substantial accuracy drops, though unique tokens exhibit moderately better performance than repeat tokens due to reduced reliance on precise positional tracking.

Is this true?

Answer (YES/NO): NO